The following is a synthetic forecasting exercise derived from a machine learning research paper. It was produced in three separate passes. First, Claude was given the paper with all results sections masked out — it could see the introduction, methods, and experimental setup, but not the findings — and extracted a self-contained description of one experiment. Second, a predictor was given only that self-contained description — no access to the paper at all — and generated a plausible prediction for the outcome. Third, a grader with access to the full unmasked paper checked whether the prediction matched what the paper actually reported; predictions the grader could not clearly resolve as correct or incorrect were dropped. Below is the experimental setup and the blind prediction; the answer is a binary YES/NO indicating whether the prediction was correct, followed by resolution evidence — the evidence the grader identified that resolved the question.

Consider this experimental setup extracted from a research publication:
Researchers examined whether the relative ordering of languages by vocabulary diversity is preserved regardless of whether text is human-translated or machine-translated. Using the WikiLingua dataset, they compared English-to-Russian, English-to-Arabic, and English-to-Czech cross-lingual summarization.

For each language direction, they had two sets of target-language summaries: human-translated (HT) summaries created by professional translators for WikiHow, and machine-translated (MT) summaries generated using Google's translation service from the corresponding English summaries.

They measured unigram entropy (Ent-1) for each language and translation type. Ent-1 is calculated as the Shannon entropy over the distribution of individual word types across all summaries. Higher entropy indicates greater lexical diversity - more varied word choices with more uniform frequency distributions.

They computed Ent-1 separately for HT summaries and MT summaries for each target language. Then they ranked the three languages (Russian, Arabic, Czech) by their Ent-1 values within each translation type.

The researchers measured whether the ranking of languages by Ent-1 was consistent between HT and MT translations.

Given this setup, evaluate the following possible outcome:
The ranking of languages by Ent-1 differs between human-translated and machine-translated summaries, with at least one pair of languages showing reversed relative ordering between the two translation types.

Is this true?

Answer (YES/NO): NO